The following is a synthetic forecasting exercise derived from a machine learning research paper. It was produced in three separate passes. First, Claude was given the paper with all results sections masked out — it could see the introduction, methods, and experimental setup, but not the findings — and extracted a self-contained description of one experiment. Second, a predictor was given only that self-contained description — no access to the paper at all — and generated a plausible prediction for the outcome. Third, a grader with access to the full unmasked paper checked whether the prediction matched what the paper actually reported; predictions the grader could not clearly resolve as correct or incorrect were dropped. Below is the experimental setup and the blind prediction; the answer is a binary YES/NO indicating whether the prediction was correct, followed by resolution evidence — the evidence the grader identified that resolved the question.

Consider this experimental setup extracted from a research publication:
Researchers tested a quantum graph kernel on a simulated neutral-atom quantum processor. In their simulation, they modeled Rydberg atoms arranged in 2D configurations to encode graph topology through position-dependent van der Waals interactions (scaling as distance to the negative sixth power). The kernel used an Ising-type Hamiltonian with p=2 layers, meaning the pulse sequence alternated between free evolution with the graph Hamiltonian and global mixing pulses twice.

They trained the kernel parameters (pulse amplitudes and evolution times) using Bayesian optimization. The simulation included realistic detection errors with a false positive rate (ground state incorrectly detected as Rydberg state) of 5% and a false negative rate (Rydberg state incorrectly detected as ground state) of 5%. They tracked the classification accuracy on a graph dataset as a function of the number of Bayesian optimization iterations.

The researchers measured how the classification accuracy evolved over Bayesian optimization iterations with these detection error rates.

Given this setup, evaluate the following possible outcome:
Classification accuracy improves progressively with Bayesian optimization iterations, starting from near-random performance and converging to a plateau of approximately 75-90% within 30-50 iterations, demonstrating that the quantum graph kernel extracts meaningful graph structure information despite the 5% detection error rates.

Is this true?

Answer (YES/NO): NO